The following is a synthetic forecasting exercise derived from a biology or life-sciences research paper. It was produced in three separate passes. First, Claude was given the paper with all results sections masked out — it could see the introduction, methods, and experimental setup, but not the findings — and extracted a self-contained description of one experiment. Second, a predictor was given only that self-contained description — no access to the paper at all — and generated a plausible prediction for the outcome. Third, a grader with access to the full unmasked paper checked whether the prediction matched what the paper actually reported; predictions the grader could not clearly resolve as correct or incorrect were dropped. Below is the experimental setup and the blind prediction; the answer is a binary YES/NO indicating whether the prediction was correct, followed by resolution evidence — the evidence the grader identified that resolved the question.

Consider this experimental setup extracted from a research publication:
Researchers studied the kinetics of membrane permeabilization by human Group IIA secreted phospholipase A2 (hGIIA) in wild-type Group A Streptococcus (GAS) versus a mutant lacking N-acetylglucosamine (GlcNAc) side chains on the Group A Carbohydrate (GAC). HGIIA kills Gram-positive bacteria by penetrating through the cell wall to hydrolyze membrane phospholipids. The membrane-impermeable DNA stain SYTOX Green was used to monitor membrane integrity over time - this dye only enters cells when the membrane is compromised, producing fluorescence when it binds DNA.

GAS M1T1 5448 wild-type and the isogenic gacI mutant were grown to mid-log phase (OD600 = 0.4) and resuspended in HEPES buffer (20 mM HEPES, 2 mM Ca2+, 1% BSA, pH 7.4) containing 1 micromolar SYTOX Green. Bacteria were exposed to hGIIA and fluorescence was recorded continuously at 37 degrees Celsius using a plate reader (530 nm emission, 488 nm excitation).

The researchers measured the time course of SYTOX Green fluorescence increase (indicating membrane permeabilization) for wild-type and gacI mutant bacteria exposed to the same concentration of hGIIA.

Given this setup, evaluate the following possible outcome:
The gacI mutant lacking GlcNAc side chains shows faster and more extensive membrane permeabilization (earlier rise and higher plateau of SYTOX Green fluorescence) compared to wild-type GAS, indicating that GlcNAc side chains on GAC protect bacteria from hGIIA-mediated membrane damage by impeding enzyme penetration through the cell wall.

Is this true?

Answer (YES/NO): NO